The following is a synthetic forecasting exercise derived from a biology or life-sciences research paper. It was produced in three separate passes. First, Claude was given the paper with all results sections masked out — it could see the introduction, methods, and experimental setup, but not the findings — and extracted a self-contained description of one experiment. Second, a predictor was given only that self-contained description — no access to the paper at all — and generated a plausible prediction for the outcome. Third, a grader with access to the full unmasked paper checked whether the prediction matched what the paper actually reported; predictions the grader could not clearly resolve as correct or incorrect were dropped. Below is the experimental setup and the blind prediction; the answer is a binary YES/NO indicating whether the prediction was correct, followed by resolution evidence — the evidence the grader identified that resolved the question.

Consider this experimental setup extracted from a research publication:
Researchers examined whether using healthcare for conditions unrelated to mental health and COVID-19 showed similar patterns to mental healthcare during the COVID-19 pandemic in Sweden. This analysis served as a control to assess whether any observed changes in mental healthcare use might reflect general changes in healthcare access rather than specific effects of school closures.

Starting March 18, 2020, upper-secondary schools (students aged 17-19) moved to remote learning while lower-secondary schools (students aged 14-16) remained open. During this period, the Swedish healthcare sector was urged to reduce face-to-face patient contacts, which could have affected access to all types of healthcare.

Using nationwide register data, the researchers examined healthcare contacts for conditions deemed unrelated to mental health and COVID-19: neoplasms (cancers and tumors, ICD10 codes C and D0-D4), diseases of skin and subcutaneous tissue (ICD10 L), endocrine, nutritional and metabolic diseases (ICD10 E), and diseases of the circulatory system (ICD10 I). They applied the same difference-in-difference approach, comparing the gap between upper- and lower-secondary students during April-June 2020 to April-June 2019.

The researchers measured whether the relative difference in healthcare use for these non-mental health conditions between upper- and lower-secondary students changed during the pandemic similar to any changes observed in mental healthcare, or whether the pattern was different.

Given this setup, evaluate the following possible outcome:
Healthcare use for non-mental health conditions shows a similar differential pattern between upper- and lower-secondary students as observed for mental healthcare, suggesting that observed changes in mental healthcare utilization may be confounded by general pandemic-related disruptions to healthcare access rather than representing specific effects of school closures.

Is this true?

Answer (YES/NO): NO